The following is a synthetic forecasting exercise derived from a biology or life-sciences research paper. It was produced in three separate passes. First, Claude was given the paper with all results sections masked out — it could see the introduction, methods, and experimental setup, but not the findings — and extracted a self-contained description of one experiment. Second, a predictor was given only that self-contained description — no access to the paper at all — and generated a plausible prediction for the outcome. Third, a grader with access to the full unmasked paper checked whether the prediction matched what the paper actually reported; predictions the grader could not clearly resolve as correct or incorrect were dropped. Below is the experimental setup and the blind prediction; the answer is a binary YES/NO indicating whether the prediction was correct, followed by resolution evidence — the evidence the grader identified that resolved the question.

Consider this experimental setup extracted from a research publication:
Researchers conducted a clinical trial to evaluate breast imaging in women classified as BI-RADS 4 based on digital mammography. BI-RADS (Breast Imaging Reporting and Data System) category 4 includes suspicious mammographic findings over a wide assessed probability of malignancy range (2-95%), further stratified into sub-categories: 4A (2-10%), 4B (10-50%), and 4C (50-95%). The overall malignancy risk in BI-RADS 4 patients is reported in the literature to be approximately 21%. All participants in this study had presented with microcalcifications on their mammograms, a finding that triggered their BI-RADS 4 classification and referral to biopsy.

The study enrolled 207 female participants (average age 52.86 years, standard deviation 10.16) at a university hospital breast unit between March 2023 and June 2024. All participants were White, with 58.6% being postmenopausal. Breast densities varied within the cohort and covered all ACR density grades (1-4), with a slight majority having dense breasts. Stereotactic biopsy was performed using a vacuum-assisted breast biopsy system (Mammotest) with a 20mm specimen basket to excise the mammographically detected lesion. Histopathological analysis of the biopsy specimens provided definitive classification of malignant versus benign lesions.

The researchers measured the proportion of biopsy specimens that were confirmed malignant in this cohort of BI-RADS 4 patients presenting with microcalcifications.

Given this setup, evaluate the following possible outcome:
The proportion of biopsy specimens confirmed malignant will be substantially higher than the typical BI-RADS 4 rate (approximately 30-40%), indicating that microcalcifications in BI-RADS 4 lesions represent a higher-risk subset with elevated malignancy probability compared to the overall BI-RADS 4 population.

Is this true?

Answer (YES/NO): NO